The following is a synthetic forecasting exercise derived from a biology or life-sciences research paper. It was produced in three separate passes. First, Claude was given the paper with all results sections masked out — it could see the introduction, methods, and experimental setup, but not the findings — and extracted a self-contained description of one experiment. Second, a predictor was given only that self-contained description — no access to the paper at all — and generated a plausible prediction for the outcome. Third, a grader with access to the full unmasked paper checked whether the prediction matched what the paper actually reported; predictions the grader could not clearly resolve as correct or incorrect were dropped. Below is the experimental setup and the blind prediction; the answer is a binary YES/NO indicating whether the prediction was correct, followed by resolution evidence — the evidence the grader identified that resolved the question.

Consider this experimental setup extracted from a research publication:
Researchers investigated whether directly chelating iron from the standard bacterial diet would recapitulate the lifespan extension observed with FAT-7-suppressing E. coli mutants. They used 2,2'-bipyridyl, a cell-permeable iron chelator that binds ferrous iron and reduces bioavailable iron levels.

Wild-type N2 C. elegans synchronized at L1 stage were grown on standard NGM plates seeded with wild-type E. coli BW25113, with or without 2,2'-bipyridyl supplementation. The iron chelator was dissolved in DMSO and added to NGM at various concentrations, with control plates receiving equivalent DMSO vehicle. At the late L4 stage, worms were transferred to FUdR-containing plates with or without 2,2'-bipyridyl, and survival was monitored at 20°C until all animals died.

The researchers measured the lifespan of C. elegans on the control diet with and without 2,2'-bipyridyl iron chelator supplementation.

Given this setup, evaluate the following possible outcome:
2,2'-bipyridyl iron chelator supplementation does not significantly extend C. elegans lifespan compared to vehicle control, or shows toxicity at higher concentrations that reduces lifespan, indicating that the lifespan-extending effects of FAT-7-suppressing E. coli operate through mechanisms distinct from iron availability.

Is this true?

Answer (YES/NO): NO